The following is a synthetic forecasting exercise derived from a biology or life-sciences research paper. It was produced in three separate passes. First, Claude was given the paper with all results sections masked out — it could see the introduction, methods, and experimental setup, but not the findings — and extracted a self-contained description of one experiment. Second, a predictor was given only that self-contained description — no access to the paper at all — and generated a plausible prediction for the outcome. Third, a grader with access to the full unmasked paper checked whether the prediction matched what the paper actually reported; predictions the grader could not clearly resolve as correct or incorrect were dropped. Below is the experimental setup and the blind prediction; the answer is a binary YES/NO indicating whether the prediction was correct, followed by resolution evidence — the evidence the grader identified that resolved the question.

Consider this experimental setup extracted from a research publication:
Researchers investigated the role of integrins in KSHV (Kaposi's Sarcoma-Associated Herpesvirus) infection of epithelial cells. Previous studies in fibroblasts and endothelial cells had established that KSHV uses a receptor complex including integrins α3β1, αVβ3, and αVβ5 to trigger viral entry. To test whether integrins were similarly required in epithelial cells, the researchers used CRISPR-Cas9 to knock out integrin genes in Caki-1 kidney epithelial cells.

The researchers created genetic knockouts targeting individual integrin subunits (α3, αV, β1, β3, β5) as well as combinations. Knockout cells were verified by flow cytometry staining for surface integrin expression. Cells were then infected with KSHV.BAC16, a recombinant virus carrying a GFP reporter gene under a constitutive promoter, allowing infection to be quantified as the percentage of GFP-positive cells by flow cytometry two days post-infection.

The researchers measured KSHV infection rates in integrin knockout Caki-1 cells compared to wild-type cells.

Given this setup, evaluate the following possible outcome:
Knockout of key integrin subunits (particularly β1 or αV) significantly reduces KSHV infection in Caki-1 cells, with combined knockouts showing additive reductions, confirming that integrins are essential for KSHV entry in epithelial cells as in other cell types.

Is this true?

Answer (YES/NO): NO